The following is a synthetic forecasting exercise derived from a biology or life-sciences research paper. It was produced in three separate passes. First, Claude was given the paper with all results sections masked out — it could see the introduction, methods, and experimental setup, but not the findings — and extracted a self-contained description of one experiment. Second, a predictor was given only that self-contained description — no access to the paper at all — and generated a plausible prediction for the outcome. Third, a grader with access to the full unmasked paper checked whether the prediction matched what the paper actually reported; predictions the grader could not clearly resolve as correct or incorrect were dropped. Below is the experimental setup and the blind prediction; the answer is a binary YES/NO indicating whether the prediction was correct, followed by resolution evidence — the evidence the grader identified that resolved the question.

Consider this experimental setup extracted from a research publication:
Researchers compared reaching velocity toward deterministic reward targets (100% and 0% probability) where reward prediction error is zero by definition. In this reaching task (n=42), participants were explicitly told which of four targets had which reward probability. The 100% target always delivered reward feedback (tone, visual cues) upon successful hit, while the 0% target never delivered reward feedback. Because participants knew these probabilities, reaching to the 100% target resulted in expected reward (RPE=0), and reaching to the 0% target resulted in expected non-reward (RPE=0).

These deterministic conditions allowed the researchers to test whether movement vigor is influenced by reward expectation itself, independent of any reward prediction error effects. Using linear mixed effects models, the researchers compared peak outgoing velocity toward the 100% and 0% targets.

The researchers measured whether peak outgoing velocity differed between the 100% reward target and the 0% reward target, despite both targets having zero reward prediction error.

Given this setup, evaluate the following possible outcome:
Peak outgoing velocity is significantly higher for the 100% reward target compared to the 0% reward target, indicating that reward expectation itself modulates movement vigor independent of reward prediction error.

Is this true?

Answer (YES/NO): YES